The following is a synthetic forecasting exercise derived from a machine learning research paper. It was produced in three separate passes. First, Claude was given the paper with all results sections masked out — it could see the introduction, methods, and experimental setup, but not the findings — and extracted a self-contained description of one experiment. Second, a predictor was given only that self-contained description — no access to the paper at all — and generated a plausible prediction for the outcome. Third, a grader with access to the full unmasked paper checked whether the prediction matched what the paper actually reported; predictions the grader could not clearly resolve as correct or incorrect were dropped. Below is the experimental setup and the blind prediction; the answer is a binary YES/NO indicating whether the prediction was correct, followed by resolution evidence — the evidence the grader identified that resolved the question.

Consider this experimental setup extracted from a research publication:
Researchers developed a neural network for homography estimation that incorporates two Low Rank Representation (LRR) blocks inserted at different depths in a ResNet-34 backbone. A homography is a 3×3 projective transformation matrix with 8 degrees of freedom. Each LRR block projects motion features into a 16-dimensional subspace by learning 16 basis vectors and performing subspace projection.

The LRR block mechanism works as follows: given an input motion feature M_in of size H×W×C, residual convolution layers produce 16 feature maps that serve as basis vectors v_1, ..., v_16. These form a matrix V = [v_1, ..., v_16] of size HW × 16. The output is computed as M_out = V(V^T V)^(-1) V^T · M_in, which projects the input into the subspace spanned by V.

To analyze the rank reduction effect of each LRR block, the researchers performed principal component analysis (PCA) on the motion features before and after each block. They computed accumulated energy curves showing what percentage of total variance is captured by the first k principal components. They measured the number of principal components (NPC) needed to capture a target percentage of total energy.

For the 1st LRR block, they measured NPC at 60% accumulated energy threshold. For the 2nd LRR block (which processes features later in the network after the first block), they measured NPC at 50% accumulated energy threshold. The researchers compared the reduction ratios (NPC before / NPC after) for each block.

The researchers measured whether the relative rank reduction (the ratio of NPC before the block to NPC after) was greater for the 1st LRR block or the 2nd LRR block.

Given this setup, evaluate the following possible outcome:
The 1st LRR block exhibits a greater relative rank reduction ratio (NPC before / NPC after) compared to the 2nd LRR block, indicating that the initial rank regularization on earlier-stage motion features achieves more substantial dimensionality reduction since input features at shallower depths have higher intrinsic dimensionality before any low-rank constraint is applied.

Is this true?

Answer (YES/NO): NO